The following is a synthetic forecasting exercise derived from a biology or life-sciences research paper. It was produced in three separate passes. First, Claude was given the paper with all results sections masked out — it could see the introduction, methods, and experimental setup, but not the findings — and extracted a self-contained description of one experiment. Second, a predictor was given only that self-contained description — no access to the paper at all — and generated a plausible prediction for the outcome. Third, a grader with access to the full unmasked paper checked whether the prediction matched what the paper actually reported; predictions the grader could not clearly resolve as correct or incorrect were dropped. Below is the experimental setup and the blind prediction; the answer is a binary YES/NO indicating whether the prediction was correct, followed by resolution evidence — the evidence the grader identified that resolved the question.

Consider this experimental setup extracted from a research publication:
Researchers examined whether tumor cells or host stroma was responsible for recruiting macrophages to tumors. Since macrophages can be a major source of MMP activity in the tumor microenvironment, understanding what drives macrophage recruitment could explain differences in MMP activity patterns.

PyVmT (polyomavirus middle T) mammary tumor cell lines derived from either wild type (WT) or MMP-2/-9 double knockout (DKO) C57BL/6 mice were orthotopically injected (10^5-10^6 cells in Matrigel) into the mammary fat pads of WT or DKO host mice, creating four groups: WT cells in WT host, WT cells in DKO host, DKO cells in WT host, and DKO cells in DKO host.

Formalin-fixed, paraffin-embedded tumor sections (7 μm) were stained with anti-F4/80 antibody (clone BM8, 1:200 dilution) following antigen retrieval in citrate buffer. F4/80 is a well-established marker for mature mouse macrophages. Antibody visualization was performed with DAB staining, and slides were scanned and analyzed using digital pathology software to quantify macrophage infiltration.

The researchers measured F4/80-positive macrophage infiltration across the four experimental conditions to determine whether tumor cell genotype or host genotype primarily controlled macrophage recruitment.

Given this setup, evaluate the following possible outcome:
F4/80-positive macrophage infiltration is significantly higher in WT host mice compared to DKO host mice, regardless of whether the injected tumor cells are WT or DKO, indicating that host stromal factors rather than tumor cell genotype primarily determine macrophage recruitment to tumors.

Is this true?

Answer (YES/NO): NO